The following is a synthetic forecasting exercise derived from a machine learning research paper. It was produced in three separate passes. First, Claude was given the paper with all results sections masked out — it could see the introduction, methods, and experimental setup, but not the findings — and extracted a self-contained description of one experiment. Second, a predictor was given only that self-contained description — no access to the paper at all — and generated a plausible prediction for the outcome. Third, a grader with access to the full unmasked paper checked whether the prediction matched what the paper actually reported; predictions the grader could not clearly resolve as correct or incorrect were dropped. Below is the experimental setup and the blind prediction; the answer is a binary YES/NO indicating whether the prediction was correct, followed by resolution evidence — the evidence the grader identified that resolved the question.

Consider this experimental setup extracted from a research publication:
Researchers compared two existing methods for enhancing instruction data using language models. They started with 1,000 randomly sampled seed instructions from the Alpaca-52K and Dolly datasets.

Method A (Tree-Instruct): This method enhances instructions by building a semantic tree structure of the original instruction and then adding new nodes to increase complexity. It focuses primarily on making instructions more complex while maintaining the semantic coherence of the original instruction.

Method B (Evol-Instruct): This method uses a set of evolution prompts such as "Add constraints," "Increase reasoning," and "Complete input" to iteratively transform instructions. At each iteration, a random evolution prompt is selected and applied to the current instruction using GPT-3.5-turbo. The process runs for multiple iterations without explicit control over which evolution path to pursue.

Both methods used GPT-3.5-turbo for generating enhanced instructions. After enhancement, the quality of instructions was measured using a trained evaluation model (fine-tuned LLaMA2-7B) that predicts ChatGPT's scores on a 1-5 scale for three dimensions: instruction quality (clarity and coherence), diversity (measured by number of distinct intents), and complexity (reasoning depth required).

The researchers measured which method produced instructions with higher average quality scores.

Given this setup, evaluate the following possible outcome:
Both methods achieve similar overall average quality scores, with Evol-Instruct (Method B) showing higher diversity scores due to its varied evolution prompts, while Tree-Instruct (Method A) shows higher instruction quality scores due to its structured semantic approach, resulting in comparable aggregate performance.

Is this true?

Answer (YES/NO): NO